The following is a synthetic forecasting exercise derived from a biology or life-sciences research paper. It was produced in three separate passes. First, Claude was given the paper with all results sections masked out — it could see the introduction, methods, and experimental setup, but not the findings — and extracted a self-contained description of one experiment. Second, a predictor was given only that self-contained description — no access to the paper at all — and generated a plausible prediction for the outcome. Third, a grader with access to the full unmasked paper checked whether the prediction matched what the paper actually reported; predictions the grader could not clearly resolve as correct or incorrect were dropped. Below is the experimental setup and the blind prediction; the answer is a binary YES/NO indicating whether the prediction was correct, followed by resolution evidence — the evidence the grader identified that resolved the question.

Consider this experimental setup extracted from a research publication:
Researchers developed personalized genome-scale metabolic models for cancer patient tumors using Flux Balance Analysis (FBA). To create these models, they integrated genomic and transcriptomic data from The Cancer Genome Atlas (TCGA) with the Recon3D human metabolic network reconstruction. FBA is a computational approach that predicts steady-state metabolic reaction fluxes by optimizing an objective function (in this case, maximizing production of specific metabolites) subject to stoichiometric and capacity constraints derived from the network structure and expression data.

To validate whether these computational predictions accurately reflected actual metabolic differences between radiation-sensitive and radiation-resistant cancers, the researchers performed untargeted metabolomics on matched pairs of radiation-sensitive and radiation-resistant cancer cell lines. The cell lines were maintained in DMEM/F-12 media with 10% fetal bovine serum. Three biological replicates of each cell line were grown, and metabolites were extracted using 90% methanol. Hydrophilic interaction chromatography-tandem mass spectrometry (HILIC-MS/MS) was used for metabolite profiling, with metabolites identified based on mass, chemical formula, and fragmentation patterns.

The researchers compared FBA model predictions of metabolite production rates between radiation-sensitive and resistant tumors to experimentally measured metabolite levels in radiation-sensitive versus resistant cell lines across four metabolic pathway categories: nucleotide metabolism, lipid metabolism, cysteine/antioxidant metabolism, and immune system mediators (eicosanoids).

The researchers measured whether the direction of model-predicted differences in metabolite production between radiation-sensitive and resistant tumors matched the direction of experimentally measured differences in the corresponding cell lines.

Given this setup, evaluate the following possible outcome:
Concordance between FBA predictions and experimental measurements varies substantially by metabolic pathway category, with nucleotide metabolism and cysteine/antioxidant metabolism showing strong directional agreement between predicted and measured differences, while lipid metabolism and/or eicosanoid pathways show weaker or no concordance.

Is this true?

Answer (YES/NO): NO